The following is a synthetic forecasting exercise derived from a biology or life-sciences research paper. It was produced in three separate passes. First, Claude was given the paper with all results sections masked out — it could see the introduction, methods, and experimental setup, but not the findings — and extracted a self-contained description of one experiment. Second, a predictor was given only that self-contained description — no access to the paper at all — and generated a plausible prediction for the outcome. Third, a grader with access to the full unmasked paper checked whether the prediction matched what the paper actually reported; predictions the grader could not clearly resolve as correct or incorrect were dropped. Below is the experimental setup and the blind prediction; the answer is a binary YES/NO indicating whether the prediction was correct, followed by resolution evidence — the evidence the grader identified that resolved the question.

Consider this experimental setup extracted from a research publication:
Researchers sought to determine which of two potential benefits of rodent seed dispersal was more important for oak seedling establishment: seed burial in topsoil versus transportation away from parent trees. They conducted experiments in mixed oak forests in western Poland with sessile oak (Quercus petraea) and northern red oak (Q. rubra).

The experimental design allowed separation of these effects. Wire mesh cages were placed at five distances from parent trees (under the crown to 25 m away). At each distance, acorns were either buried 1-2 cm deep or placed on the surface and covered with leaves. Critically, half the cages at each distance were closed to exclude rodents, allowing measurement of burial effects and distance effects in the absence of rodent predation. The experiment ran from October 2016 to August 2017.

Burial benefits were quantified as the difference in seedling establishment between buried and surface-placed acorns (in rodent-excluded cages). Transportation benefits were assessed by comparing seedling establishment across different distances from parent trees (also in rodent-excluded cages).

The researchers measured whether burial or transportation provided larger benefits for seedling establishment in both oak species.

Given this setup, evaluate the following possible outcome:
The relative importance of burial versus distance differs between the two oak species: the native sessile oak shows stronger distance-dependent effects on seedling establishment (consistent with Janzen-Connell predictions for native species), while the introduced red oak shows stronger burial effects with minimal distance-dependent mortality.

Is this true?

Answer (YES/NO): NO